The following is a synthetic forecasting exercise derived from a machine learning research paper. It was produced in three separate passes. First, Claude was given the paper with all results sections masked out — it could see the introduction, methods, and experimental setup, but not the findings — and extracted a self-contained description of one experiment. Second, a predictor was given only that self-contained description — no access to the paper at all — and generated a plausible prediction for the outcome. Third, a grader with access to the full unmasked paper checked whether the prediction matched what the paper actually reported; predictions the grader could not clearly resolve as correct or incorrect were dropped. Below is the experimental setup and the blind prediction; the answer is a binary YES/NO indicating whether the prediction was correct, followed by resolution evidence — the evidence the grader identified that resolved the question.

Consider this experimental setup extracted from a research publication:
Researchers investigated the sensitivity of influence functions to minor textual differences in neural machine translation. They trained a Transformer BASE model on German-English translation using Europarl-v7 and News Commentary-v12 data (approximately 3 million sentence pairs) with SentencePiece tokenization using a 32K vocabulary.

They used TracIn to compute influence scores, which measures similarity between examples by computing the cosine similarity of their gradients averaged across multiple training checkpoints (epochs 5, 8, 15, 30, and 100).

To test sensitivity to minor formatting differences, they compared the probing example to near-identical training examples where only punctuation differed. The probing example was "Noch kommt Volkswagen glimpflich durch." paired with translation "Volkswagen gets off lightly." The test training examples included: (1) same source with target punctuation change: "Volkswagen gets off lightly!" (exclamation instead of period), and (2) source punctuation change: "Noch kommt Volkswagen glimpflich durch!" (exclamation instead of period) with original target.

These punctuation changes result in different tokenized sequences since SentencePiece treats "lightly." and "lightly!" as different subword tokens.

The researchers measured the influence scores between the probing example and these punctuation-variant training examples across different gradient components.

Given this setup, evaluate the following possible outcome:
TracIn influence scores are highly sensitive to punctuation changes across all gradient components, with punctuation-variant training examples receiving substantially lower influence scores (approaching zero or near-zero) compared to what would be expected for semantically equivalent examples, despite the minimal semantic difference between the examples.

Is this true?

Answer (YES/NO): NO